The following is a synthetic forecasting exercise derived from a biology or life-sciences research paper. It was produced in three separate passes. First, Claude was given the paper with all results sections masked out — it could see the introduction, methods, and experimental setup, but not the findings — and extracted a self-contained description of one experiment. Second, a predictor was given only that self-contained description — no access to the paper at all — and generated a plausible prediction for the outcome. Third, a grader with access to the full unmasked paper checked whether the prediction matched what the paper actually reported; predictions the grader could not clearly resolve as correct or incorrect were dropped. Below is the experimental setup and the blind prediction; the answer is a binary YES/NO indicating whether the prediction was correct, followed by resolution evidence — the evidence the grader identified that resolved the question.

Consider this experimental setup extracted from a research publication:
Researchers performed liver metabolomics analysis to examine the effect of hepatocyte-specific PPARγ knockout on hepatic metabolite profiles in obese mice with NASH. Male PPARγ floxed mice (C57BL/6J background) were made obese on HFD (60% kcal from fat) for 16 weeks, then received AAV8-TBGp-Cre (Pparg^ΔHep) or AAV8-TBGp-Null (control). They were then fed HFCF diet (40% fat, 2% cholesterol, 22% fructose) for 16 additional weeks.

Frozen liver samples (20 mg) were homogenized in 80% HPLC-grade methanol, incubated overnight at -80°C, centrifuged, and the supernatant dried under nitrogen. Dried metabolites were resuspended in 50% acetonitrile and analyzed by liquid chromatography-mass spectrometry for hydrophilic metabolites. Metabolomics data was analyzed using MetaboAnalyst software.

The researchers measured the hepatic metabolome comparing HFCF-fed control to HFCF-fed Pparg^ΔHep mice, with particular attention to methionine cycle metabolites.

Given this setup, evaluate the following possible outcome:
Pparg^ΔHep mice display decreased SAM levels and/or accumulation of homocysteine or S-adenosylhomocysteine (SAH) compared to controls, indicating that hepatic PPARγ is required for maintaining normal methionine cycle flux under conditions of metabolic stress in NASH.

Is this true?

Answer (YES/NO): NO